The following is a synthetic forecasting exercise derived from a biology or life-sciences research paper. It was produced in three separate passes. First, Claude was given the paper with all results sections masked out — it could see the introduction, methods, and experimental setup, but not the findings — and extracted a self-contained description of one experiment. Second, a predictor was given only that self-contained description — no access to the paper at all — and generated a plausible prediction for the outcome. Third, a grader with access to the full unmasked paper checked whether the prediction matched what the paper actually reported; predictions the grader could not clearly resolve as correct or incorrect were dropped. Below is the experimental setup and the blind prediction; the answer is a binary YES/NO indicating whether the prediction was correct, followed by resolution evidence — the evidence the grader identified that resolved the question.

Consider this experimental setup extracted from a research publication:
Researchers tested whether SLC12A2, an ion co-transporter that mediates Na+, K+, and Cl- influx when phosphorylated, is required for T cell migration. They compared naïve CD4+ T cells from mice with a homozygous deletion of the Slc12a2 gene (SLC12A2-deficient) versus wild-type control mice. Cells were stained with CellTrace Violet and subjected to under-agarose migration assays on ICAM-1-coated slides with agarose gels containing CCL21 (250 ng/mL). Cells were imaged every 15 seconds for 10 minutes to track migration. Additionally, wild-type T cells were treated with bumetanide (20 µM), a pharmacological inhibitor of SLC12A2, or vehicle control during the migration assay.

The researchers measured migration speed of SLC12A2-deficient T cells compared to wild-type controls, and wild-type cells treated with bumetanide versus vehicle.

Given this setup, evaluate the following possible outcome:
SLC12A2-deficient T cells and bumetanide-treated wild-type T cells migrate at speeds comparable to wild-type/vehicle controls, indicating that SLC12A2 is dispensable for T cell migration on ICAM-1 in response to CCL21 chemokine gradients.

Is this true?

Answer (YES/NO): NO